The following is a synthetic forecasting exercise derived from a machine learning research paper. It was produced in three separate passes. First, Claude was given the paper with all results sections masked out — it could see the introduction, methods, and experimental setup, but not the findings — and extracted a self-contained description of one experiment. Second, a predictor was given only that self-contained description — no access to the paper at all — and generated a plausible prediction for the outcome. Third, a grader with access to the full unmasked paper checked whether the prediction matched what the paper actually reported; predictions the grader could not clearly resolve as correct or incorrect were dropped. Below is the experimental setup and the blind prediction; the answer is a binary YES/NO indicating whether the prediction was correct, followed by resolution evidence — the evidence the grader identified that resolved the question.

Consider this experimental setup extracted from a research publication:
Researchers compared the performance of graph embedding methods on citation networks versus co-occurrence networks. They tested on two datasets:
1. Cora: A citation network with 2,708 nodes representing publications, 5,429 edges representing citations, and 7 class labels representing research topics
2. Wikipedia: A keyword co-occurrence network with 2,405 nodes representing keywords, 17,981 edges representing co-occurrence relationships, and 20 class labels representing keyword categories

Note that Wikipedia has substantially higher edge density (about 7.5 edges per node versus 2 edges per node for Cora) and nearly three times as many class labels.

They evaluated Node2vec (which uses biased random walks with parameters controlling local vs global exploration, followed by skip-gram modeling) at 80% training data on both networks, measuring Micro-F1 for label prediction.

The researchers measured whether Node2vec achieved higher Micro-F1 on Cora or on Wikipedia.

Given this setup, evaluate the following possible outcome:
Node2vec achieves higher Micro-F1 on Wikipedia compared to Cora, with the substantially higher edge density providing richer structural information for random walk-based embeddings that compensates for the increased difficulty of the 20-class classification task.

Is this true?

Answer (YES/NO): NO